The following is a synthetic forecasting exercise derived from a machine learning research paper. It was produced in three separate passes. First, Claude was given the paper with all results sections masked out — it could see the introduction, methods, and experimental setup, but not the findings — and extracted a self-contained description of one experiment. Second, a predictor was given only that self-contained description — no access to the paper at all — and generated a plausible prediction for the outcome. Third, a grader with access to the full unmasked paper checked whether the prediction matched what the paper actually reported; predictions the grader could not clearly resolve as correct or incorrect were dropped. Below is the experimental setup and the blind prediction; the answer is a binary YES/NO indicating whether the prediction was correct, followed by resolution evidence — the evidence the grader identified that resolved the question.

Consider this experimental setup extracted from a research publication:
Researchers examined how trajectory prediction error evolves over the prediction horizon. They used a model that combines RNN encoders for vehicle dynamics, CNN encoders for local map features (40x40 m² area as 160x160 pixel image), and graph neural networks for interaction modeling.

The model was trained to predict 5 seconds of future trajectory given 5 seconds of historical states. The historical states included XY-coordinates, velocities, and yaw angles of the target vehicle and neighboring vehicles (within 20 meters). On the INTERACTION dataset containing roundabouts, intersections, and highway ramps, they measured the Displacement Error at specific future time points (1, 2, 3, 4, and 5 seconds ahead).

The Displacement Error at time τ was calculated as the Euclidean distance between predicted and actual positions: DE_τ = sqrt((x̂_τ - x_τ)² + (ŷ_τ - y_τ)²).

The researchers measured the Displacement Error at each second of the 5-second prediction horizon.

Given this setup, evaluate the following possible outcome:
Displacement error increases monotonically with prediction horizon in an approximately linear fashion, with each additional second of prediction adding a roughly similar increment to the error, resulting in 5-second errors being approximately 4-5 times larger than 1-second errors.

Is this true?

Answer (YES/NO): NO